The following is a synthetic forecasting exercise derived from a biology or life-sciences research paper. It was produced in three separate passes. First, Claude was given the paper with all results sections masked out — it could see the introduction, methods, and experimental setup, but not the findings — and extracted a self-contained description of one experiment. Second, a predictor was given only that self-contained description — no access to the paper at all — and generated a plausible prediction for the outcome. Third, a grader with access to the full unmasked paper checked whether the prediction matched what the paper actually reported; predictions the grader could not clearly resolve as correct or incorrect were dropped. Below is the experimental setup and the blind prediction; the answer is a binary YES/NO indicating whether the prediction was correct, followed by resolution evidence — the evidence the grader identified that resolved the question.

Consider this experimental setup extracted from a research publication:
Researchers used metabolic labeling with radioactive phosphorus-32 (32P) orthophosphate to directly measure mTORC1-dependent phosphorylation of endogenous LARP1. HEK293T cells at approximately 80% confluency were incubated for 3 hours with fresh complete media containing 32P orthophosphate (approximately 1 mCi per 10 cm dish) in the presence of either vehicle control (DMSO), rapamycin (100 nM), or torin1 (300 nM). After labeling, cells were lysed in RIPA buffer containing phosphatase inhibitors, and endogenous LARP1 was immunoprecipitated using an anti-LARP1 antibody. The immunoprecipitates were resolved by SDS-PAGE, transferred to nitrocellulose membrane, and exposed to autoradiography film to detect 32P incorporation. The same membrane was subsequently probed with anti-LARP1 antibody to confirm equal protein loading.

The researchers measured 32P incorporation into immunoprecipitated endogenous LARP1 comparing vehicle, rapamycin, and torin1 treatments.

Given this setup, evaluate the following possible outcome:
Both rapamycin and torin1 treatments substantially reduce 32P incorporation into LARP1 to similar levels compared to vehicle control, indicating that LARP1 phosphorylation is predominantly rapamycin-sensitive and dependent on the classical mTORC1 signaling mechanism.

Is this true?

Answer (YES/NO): NO